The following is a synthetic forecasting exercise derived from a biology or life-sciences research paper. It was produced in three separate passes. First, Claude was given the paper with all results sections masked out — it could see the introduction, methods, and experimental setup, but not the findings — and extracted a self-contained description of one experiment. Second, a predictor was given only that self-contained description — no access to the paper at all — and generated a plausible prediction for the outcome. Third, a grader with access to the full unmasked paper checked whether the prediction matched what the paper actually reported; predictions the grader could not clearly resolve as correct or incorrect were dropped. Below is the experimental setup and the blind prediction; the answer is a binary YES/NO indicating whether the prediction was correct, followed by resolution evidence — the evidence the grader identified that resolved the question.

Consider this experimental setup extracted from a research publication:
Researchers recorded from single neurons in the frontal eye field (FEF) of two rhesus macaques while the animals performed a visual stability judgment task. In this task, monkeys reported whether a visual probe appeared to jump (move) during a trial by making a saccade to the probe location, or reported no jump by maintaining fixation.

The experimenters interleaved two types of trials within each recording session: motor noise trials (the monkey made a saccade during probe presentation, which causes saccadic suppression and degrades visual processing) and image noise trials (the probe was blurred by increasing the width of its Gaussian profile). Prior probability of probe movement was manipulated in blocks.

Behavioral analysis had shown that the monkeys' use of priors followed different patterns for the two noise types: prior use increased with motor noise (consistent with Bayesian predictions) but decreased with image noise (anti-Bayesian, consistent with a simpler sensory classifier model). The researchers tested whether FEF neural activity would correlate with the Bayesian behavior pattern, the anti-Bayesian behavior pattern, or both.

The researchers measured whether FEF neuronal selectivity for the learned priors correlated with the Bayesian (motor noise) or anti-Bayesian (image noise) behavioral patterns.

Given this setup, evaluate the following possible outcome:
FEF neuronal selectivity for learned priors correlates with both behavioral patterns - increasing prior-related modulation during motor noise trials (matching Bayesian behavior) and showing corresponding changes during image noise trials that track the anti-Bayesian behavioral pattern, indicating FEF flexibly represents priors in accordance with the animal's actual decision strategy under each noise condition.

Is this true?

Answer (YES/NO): NO